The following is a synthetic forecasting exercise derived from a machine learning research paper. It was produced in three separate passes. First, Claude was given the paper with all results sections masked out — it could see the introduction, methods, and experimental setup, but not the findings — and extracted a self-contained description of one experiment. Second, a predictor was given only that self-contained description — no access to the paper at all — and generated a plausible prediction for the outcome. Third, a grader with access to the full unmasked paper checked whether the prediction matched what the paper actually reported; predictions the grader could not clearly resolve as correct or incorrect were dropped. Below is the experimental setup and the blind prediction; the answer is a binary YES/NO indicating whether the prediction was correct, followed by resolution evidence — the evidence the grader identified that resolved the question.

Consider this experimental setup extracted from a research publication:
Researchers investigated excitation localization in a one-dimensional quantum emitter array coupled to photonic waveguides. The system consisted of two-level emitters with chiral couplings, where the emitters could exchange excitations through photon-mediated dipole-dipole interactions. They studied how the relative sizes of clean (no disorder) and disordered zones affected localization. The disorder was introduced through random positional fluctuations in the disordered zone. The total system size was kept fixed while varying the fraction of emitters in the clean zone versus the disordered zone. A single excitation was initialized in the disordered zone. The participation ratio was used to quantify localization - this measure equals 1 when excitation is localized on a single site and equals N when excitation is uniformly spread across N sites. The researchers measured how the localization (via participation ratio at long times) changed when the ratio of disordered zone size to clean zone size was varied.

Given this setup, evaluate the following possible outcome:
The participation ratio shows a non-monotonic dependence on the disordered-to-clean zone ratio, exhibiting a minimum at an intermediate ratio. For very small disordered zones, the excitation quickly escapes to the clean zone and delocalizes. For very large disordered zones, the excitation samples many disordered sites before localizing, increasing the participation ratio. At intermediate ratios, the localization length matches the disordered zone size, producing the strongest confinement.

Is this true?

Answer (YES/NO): NO